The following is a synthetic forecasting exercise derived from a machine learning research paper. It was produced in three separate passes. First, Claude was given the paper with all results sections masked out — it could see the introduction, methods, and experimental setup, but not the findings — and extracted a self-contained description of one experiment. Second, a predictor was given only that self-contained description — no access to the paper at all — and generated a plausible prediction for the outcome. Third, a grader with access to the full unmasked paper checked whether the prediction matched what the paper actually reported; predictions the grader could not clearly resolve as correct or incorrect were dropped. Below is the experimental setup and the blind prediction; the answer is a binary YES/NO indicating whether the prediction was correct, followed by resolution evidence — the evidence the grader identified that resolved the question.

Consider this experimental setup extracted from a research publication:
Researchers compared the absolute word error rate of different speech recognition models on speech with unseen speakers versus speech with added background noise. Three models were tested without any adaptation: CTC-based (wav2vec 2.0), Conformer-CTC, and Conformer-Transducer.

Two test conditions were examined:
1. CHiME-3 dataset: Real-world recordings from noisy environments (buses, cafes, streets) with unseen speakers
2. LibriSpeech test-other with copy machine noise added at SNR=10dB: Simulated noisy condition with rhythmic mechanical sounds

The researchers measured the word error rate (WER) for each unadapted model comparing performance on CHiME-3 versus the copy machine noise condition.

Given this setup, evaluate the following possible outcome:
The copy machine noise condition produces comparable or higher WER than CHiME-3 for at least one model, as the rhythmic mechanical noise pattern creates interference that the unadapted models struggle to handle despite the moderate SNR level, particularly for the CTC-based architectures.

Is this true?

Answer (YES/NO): YES